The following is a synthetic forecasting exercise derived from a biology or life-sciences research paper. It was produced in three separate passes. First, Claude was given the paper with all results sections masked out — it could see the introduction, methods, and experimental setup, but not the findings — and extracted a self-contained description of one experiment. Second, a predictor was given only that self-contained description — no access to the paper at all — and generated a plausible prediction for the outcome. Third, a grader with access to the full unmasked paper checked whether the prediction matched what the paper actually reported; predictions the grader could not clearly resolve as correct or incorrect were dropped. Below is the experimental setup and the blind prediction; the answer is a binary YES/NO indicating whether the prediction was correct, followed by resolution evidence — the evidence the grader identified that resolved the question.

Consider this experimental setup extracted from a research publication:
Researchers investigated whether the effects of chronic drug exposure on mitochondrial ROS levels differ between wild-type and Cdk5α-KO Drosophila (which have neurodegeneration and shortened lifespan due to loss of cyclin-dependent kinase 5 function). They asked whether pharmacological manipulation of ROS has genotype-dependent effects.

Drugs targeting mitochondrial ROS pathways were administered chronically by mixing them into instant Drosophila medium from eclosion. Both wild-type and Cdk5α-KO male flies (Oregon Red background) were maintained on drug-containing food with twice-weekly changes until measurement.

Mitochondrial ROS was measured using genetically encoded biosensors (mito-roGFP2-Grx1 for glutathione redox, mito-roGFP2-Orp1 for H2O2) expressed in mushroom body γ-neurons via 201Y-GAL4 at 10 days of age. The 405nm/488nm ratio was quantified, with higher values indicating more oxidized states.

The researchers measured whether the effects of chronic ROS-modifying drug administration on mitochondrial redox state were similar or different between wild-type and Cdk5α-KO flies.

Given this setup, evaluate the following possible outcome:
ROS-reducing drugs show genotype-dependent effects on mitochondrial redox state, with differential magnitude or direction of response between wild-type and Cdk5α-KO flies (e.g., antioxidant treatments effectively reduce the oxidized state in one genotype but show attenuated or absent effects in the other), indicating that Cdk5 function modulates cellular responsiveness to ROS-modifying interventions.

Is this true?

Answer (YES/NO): NO